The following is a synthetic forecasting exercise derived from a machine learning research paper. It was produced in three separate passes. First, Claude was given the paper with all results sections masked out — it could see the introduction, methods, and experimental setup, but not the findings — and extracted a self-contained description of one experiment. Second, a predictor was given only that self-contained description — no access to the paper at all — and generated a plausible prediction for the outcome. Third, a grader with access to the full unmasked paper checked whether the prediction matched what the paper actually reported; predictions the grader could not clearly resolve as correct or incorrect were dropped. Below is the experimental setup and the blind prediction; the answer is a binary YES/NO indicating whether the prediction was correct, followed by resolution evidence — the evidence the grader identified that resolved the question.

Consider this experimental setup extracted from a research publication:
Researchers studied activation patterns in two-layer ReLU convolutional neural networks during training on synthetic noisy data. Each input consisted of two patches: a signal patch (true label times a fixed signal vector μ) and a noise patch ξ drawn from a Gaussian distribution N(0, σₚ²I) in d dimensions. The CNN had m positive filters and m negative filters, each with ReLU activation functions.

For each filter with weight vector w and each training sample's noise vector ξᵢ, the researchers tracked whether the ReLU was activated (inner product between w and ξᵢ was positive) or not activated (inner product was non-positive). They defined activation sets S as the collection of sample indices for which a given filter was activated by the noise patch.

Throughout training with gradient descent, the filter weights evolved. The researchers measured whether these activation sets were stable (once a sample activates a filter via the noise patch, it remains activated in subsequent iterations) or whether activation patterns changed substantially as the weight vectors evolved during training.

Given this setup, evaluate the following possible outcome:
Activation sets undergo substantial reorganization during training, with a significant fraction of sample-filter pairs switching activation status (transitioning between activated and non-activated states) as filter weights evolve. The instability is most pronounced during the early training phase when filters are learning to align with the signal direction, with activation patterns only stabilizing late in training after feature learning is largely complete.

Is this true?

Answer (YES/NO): NO